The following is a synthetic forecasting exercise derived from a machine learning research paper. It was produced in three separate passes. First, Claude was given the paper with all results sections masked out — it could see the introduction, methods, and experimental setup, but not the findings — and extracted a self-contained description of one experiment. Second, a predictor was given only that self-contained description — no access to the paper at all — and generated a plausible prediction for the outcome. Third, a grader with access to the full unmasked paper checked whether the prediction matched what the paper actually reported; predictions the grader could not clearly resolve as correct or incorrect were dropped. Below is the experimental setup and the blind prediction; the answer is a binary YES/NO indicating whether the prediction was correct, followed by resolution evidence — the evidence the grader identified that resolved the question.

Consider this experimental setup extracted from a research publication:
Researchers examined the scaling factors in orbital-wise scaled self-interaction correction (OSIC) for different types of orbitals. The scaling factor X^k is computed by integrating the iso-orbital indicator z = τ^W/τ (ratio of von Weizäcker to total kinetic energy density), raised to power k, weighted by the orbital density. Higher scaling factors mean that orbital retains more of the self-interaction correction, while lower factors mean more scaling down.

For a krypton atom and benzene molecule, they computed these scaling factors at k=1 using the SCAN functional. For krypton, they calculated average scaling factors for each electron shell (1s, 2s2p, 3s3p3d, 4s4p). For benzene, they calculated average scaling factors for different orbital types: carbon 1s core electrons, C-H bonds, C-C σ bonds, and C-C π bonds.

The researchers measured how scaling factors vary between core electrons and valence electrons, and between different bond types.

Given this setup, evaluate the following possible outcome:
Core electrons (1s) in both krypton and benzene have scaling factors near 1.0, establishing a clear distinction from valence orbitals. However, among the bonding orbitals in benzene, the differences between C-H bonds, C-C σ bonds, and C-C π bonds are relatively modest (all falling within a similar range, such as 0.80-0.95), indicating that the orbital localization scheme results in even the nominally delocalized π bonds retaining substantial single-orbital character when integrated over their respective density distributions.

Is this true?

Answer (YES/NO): NO